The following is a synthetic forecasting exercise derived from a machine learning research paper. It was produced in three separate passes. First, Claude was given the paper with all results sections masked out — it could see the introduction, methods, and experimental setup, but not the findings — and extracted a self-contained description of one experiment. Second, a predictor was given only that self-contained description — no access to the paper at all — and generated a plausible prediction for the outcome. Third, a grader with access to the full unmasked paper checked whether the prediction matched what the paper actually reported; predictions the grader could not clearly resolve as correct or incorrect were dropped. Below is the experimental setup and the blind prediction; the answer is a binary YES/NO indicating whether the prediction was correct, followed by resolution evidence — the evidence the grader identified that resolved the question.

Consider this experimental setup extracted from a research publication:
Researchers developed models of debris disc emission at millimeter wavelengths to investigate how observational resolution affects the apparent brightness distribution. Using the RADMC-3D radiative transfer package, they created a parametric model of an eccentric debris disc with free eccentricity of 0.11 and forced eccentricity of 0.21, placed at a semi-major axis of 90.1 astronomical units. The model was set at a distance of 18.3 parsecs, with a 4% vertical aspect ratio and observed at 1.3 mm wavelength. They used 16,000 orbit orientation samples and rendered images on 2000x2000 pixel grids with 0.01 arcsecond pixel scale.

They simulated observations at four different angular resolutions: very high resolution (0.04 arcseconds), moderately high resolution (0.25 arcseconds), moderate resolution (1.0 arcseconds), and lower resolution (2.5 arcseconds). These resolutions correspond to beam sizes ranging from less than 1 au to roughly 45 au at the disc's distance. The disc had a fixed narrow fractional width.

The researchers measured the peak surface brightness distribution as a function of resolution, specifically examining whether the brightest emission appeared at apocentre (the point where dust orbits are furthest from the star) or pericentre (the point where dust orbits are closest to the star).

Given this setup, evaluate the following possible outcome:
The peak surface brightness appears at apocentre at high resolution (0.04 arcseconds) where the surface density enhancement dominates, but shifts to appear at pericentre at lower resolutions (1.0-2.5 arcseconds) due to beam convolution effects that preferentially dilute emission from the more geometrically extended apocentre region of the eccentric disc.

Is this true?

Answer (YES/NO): NO